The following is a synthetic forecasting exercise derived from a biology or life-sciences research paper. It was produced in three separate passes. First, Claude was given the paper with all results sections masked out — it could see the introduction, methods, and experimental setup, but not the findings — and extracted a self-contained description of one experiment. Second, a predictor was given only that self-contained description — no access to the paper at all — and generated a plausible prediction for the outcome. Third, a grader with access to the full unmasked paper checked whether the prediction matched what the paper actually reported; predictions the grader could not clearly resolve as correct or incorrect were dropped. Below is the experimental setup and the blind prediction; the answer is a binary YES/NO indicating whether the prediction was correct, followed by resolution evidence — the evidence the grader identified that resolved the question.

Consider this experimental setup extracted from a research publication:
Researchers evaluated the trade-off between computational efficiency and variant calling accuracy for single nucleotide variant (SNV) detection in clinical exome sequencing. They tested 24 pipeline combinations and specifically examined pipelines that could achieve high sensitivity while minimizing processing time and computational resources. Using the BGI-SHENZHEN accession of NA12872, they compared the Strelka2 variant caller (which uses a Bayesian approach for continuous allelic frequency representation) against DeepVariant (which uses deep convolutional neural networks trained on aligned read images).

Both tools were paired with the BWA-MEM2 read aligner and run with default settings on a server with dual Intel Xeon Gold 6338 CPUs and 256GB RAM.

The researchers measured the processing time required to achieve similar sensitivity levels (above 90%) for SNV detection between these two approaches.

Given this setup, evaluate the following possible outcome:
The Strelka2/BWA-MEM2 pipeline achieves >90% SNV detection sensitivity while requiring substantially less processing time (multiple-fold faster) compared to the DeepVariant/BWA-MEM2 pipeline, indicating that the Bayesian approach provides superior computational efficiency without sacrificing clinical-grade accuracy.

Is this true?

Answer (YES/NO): YES